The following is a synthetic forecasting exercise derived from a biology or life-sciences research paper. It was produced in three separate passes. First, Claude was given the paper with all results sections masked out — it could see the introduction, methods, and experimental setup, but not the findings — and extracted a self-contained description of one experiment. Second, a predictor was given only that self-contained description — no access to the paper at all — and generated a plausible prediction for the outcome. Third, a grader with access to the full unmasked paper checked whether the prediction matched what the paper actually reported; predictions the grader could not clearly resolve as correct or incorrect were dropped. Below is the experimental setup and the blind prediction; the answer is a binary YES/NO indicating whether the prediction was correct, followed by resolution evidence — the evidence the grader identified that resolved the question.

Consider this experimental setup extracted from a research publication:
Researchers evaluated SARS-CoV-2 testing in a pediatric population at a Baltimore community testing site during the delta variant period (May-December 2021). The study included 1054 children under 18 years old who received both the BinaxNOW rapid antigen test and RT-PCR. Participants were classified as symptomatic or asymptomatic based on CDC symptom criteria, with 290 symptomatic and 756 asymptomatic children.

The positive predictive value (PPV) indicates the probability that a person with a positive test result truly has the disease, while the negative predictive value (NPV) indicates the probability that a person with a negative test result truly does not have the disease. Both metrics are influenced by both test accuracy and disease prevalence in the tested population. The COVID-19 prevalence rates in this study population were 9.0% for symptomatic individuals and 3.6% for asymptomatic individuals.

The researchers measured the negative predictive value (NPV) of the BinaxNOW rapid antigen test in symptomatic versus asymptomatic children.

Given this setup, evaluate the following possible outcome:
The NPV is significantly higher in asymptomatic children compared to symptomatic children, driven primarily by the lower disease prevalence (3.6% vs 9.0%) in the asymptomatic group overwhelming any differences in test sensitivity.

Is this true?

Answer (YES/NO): NO